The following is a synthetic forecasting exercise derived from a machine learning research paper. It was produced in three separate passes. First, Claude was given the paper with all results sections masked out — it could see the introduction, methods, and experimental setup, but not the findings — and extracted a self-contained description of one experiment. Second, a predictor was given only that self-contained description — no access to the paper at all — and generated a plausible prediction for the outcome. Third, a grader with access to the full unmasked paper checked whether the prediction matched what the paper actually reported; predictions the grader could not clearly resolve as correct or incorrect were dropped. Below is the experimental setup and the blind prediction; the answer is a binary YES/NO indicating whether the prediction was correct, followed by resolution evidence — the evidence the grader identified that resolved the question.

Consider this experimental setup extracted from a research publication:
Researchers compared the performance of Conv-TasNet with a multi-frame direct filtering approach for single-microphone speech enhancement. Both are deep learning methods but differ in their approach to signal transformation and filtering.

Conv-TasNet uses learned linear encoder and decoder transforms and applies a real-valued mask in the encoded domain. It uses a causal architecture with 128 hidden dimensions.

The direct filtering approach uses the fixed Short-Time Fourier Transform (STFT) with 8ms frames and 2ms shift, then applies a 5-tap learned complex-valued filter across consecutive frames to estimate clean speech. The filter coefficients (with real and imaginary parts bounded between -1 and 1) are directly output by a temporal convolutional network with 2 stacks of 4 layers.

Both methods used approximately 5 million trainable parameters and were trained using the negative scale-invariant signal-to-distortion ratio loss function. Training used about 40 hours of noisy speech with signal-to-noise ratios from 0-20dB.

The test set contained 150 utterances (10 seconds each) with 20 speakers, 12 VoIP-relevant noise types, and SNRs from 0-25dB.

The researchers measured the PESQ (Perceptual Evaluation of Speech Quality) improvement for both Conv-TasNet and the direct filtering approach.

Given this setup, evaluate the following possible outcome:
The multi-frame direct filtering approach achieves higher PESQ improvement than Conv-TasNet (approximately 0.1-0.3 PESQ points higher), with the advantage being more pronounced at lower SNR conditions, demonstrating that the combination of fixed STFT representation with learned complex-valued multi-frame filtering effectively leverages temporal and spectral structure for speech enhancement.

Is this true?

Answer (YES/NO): NO